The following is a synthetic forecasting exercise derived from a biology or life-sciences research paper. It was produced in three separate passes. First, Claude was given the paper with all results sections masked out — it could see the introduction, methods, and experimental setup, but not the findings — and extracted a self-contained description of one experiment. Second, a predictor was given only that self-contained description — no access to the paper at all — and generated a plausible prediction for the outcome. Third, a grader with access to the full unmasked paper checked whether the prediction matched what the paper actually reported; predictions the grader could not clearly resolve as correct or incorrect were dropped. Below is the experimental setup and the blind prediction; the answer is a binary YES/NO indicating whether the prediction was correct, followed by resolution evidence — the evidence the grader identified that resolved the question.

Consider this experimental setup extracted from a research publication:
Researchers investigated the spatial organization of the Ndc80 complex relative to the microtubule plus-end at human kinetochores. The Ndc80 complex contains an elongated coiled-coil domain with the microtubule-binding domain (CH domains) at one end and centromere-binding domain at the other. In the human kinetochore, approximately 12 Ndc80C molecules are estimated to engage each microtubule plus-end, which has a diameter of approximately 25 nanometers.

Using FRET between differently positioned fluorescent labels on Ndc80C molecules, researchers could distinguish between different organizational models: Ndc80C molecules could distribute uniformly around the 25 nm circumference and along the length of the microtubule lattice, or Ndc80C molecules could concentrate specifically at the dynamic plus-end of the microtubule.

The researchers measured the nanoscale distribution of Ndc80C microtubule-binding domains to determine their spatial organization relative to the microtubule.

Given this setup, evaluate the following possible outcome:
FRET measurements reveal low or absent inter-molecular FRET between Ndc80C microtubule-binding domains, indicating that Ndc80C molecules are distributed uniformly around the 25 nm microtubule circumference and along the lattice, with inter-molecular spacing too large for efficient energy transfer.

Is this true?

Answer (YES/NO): NO